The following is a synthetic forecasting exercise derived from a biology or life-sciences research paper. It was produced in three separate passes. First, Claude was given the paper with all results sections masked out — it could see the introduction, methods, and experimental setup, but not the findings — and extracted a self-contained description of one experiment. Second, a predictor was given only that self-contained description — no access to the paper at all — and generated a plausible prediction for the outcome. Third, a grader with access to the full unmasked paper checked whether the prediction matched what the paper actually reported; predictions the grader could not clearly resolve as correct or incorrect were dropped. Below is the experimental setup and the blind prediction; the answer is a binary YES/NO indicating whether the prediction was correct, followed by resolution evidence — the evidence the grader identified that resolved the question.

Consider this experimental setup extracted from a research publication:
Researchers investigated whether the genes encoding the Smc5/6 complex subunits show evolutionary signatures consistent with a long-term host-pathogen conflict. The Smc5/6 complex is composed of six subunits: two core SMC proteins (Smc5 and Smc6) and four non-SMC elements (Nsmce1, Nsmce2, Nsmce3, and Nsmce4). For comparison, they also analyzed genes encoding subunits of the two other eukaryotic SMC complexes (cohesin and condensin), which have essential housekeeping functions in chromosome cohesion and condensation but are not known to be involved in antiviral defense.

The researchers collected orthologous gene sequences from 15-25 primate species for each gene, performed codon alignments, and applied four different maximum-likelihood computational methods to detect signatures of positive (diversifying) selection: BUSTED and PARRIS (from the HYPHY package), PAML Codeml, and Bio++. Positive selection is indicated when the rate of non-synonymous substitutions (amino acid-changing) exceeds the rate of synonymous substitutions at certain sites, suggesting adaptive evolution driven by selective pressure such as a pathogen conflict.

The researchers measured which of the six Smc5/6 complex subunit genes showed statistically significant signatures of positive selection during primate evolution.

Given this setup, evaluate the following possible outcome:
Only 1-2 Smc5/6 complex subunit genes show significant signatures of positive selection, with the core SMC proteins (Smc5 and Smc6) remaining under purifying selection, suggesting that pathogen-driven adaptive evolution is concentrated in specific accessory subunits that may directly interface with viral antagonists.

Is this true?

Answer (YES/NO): NO